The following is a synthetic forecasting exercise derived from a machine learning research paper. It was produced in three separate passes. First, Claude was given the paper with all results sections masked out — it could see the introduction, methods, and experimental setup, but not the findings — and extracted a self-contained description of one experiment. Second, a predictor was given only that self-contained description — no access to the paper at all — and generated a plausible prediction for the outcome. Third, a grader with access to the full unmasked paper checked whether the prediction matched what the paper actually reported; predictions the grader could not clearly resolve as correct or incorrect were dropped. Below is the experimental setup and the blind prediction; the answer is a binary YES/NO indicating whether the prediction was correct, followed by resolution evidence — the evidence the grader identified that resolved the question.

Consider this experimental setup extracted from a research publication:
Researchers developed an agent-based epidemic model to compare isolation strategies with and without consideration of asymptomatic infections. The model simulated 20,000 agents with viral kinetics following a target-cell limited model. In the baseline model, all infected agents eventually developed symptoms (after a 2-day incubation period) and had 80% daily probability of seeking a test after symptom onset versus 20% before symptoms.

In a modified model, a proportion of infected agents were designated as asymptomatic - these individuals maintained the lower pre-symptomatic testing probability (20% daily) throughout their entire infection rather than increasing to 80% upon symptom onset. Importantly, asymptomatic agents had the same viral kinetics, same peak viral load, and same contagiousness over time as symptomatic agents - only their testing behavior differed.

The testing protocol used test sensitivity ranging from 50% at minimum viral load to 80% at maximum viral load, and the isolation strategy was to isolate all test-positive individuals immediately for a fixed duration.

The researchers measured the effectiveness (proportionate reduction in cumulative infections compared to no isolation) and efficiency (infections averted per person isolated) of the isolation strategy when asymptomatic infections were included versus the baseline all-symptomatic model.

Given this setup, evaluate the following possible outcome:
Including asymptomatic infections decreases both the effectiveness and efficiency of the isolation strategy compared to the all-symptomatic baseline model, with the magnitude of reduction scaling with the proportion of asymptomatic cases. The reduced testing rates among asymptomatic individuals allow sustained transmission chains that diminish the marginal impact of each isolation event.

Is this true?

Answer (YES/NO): NO